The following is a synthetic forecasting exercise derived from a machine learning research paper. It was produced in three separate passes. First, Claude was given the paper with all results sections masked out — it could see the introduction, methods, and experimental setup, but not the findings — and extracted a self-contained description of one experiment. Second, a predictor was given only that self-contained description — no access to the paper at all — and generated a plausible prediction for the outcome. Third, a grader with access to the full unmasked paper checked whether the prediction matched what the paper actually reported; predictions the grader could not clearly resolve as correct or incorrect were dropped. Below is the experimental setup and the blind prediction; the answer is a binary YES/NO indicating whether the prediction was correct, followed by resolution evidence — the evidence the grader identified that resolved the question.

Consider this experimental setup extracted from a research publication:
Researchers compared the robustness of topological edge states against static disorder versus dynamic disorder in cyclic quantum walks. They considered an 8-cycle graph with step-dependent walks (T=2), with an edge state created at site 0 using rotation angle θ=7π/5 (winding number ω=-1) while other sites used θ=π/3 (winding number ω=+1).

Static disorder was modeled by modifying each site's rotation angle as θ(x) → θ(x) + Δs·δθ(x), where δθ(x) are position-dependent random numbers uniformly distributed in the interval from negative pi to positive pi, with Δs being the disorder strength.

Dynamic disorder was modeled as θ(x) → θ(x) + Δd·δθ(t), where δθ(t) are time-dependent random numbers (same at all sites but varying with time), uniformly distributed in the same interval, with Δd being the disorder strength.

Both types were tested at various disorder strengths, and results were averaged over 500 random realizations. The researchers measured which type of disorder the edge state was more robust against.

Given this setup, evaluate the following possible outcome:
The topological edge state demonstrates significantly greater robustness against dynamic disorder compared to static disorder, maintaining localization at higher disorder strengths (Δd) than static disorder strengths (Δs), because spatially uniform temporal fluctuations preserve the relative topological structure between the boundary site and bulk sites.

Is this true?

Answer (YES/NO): NO